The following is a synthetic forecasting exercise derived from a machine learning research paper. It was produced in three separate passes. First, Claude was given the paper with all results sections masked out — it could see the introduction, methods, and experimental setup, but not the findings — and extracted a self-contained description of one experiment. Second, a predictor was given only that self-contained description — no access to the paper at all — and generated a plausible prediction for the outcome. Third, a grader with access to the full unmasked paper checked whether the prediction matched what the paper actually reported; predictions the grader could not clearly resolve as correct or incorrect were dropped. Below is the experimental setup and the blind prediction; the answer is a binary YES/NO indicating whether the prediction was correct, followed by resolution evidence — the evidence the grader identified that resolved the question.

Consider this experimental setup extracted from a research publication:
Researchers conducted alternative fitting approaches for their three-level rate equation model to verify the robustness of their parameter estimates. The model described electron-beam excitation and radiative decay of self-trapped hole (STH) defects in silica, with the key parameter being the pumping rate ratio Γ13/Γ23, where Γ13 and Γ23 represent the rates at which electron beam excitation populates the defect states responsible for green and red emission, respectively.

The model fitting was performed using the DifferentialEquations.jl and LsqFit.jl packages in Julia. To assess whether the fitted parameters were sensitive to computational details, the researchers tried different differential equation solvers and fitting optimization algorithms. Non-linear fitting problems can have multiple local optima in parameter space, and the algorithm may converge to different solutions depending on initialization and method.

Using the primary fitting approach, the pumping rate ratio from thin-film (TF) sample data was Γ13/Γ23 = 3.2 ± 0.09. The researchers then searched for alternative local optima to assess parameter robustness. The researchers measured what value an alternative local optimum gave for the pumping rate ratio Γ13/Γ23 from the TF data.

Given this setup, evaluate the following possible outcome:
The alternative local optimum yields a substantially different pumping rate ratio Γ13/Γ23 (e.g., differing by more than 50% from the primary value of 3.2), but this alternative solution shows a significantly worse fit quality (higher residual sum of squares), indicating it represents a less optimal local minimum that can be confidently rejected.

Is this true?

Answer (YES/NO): NO